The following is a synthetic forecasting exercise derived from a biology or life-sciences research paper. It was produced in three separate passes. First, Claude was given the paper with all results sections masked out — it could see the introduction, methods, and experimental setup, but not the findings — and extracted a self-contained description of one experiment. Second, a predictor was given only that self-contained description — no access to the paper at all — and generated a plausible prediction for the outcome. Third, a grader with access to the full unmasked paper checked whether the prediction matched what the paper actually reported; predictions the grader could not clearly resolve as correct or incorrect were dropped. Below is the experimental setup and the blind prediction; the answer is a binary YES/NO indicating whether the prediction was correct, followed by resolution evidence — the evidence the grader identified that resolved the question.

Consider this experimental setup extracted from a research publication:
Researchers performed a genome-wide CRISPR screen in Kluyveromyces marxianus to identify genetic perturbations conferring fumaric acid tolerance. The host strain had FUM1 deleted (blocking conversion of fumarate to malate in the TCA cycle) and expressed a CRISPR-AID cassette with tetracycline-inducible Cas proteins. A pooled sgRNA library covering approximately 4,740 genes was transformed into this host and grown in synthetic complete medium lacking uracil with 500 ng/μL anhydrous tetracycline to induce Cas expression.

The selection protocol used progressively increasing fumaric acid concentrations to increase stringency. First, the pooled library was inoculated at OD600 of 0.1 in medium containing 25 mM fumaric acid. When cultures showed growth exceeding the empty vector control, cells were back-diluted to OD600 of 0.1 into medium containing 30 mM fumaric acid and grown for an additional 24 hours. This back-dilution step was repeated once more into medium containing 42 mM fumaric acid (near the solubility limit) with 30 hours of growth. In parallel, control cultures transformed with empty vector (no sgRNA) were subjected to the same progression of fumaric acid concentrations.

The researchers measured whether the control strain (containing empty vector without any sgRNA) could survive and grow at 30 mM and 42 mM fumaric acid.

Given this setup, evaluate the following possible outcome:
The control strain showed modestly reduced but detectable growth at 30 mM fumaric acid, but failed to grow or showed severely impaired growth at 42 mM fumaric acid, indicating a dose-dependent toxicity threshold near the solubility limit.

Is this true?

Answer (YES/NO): NO